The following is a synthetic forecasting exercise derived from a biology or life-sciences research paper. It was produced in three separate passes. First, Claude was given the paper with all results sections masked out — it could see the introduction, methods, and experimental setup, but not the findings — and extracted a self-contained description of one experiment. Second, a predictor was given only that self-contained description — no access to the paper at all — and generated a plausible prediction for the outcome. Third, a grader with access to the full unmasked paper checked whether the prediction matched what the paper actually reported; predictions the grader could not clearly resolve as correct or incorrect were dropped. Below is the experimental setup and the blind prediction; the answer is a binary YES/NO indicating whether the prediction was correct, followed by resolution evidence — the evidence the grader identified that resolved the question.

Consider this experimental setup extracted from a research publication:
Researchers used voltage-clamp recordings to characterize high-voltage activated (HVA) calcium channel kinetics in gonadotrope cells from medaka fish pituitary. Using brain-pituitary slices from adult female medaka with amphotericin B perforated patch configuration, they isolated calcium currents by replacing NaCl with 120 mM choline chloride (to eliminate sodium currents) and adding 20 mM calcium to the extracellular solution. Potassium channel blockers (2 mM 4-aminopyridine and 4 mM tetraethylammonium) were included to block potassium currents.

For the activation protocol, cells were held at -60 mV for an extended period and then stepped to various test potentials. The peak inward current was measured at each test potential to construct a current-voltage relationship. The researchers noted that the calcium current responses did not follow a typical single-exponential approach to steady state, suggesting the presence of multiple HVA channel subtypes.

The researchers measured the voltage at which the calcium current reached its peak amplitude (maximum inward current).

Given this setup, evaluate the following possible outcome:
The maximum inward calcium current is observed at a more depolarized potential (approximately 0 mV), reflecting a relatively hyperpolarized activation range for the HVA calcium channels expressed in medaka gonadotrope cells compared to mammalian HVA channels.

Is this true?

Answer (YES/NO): NO